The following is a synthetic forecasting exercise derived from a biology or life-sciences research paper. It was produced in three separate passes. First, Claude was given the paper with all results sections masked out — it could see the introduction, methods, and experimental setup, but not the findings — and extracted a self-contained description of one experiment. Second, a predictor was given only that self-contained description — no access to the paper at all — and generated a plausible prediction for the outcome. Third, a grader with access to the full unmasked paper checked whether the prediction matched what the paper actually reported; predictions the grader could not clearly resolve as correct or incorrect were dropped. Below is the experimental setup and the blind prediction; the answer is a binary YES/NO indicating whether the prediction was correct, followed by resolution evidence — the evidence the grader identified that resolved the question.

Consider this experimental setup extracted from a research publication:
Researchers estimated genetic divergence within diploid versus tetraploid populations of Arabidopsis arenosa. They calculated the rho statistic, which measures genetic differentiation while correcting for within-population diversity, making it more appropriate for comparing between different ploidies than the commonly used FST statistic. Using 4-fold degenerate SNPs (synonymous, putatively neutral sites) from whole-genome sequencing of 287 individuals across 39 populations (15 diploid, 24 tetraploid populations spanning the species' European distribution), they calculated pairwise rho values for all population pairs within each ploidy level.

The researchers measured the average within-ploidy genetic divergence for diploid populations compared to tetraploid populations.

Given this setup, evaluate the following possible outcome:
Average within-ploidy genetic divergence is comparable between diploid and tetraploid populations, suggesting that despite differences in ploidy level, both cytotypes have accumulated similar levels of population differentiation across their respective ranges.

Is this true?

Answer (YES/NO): NO